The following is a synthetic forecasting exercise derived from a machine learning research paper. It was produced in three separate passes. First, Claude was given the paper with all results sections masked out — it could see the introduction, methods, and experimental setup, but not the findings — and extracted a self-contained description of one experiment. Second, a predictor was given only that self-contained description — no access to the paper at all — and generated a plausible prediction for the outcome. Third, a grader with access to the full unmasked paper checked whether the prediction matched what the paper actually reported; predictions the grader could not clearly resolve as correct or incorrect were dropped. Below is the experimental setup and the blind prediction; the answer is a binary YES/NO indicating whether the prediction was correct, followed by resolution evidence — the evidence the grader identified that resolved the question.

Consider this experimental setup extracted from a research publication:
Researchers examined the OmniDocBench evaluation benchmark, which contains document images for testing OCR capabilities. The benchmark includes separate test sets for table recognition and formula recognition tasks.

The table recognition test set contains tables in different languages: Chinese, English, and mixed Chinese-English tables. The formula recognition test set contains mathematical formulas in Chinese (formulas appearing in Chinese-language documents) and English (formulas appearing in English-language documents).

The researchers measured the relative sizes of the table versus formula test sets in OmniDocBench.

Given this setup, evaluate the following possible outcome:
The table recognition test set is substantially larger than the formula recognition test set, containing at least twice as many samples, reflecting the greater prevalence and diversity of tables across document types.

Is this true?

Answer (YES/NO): NO